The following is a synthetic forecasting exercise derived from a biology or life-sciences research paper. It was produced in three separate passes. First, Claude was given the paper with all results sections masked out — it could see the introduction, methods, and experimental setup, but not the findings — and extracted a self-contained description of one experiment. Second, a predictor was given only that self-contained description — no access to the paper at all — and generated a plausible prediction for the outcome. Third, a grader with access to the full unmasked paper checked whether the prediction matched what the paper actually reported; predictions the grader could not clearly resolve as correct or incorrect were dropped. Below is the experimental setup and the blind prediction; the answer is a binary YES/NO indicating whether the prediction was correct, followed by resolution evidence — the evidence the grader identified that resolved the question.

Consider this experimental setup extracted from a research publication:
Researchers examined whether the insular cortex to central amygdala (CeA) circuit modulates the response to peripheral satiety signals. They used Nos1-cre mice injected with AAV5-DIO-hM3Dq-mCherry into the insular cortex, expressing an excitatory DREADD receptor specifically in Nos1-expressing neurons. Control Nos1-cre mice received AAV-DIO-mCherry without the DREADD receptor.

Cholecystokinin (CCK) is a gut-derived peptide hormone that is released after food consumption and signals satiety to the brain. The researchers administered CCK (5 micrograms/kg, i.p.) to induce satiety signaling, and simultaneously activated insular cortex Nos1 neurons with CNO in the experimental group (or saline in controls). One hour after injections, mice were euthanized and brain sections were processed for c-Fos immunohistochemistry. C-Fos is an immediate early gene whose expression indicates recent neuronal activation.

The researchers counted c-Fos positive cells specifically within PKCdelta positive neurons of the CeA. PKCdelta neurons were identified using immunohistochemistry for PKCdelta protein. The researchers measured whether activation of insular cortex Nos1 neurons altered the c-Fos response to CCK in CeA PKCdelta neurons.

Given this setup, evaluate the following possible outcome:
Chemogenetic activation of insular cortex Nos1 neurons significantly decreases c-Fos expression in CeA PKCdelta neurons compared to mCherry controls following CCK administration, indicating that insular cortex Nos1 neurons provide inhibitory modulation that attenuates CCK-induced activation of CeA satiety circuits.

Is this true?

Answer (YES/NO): YES